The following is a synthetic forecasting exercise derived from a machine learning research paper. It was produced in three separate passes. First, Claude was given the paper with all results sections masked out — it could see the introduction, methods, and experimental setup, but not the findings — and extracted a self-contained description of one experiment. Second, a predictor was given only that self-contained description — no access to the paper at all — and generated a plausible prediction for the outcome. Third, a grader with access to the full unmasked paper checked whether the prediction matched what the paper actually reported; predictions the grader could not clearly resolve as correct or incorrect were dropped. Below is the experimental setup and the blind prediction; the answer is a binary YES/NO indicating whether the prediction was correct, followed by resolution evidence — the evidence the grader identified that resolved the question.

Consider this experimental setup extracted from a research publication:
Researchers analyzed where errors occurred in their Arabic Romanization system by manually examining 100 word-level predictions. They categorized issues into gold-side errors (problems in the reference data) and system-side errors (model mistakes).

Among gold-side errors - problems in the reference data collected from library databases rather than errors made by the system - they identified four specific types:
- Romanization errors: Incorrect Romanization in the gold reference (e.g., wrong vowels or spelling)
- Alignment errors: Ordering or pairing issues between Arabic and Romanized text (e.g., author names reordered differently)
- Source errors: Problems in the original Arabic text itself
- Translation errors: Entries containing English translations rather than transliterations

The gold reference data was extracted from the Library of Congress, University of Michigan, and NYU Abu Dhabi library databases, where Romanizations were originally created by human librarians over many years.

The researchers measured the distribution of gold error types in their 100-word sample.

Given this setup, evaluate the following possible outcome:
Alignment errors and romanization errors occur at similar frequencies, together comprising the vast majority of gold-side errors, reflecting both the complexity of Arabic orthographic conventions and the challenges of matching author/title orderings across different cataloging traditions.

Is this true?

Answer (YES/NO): NO